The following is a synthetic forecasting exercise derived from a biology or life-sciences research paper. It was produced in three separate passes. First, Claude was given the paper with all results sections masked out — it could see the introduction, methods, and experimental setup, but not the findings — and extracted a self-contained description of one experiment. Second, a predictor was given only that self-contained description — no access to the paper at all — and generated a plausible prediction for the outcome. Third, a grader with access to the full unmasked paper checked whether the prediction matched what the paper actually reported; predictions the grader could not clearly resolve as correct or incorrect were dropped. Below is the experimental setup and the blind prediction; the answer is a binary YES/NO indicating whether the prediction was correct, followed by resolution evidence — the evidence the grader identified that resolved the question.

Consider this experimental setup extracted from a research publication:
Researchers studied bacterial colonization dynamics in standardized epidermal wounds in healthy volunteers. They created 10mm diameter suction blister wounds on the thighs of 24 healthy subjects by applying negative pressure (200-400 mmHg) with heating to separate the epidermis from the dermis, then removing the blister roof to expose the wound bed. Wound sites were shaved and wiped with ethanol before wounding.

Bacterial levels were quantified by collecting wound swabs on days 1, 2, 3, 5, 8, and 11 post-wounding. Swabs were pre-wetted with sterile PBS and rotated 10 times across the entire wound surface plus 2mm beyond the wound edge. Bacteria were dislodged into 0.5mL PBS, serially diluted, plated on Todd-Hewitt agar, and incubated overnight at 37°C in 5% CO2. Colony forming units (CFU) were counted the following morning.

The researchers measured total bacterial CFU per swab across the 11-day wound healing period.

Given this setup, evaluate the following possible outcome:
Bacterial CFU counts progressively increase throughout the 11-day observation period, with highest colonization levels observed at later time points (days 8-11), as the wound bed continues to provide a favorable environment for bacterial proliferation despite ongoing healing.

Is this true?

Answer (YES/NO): NO